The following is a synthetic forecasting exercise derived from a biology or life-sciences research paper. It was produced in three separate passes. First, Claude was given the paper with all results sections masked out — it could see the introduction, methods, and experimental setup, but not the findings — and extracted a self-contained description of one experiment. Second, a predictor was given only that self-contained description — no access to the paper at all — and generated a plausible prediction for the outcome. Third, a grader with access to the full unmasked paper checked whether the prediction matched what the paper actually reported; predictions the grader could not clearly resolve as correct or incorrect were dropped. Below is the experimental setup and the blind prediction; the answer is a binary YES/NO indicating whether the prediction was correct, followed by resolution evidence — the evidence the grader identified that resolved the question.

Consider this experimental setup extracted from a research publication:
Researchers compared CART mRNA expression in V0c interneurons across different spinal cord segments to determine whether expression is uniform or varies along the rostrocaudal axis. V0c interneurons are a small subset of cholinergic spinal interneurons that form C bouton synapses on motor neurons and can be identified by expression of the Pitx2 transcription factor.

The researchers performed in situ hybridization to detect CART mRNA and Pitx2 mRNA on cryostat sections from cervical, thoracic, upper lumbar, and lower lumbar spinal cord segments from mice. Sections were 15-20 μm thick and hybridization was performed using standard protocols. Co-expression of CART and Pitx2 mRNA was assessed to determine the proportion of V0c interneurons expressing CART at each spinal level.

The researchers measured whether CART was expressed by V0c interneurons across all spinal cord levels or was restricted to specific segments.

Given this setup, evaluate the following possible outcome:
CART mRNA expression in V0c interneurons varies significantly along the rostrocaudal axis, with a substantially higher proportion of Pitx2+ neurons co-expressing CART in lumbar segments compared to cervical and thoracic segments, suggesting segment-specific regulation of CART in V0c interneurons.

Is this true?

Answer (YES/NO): NO